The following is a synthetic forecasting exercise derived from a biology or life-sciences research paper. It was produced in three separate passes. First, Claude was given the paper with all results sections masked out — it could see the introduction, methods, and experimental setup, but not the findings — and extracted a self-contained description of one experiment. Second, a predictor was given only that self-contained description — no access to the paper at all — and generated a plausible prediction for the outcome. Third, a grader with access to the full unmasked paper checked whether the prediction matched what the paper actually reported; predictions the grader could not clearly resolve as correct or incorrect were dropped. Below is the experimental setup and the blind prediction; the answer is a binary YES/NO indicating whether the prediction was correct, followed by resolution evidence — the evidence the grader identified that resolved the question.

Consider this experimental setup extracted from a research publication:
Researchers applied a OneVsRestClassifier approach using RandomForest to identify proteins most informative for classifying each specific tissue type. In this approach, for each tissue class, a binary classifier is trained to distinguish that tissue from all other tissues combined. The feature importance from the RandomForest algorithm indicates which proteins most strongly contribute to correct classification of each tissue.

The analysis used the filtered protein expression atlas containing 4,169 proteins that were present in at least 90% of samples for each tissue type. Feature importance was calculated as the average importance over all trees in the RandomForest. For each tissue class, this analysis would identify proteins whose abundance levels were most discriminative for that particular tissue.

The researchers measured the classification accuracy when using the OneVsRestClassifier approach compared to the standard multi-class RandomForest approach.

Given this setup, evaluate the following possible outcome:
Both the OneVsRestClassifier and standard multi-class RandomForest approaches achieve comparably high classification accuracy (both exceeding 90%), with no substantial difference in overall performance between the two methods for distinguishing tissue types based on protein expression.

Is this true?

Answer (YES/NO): YES